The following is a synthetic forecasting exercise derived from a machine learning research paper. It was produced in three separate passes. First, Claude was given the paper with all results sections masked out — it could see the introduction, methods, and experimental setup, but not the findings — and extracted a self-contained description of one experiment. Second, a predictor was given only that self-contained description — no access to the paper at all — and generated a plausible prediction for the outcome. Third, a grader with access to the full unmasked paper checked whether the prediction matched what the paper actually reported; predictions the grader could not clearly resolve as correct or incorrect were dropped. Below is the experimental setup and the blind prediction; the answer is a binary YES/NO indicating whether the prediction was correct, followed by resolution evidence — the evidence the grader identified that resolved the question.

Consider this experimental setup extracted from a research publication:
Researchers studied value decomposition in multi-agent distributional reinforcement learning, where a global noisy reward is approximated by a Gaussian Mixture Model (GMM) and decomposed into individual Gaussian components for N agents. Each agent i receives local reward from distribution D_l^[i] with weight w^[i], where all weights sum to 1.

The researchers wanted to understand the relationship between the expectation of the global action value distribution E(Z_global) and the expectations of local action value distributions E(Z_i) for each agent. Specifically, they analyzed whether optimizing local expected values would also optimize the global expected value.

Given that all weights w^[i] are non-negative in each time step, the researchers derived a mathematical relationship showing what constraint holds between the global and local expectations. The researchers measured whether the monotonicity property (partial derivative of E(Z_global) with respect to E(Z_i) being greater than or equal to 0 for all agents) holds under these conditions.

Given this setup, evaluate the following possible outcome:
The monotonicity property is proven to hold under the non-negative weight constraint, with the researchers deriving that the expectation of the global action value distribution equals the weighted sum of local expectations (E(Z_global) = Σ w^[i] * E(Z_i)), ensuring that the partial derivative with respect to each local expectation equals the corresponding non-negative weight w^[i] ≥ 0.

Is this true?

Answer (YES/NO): NO